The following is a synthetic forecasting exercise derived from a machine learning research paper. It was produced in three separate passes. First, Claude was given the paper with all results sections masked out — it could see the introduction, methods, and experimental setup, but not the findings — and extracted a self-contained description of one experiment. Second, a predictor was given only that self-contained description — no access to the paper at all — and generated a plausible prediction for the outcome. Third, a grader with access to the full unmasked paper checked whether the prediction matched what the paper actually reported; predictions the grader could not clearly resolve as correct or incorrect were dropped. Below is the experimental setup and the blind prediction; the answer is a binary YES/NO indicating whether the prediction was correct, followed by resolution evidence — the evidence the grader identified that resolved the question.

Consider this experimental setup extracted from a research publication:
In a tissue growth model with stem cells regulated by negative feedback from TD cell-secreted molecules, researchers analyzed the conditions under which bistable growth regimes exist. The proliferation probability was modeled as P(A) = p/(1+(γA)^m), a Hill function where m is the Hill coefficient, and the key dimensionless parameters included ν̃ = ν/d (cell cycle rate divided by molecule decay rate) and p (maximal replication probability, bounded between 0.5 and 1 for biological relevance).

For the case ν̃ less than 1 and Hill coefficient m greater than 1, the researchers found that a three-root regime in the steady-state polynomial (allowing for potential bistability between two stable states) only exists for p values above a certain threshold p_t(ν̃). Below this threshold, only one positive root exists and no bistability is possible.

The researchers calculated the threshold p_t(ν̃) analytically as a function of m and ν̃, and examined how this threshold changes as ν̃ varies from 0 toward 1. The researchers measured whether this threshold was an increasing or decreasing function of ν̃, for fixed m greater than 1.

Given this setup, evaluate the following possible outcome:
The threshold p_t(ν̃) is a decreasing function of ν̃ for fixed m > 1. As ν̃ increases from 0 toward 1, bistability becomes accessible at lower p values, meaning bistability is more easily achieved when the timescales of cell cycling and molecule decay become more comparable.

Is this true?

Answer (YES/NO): YES